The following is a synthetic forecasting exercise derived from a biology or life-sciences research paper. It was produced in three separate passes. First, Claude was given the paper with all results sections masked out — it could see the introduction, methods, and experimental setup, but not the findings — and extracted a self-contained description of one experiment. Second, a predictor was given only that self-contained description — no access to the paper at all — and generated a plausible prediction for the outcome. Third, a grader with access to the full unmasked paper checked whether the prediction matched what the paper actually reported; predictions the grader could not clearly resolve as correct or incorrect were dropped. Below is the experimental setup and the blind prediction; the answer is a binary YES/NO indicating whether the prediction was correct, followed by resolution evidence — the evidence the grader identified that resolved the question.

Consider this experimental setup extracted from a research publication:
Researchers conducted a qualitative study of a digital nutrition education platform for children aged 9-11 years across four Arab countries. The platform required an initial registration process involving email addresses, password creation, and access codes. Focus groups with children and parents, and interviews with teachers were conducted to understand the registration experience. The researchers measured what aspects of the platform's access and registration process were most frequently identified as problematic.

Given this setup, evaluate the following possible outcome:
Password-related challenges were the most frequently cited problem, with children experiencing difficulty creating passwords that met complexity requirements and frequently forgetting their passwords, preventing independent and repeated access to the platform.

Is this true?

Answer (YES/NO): NO